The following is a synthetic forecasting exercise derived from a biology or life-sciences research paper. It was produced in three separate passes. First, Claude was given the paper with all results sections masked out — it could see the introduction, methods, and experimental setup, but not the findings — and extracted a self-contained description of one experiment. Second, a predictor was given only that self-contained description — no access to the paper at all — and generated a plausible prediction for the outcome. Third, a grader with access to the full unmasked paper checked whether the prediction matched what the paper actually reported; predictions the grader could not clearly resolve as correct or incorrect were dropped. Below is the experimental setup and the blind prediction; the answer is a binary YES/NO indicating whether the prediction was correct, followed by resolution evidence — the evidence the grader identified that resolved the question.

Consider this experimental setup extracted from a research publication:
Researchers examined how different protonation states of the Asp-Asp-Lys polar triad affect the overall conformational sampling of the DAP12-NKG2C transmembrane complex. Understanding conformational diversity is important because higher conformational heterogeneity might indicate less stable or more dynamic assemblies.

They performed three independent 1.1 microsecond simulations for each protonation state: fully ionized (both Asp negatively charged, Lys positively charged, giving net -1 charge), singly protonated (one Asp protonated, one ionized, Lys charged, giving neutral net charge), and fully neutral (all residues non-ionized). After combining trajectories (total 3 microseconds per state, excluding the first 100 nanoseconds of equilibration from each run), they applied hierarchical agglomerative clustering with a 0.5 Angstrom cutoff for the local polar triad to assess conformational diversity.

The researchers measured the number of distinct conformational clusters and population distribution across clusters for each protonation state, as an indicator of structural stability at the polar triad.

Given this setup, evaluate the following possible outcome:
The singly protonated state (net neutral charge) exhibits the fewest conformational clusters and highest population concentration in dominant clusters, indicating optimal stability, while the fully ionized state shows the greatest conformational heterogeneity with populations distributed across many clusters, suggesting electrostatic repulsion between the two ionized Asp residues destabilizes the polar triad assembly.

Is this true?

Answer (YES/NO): NO